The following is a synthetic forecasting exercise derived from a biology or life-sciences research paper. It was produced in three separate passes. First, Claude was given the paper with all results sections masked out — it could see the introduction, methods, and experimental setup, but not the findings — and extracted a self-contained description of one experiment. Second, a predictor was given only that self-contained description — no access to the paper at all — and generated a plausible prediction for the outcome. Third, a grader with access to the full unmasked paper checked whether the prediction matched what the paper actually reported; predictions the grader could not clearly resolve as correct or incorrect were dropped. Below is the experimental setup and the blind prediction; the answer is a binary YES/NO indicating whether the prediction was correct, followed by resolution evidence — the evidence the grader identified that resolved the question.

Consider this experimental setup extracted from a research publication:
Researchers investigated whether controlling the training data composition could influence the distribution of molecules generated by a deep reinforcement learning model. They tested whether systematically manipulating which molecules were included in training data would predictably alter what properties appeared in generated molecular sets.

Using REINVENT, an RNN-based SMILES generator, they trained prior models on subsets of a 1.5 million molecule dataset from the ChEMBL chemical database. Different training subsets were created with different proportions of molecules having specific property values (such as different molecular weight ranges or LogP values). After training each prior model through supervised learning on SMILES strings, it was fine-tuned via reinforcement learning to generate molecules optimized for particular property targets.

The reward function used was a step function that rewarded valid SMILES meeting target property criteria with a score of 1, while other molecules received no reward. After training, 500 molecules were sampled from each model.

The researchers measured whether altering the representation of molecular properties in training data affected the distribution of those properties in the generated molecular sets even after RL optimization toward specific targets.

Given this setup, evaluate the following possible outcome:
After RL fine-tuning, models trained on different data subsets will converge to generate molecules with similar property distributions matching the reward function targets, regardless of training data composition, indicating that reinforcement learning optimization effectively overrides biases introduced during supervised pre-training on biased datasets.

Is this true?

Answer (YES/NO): NO